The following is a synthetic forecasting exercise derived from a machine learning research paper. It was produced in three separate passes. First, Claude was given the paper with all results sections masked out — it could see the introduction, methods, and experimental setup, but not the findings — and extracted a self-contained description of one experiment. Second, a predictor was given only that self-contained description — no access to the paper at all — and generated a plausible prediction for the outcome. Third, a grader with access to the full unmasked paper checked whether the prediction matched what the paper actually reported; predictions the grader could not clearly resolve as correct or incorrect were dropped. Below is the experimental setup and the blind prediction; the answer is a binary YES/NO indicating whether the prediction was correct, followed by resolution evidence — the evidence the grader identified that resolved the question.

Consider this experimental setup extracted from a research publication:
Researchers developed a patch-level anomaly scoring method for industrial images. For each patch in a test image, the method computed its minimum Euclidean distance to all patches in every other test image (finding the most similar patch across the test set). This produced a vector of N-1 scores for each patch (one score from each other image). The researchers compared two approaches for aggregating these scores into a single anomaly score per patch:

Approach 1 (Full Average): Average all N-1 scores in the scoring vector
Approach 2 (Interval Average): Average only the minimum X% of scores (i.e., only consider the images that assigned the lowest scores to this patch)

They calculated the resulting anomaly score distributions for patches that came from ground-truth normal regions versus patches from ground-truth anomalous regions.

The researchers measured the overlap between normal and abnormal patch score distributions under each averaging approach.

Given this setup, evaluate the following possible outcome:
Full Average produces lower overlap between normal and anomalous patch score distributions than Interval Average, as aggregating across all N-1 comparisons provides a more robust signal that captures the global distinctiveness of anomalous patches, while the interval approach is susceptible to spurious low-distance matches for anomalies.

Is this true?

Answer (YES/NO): NO